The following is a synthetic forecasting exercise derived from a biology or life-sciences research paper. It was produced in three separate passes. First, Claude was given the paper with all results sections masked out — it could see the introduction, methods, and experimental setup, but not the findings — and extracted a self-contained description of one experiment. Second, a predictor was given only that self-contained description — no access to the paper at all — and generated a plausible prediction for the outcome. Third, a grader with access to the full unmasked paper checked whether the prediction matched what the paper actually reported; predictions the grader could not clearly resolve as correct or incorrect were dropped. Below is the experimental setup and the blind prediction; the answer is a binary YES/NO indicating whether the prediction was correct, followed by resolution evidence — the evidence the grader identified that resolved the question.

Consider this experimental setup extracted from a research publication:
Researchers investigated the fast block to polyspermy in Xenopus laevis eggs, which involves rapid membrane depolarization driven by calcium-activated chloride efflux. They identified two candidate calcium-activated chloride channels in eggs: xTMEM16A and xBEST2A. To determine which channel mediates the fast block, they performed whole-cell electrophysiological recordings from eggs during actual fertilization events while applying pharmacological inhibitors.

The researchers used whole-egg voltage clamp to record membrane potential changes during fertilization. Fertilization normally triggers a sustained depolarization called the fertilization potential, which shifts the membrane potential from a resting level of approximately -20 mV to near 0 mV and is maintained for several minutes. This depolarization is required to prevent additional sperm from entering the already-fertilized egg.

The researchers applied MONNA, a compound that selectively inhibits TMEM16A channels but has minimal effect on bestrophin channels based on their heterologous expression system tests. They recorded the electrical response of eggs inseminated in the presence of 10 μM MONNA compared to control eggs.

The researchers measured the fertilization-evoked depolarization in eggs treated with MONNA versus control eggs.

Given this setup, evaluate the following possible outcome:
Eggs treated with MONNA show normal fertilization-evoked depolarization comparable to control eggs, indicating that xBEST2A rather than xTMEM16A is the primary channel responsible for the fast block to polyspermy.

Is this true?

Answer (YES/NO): NO